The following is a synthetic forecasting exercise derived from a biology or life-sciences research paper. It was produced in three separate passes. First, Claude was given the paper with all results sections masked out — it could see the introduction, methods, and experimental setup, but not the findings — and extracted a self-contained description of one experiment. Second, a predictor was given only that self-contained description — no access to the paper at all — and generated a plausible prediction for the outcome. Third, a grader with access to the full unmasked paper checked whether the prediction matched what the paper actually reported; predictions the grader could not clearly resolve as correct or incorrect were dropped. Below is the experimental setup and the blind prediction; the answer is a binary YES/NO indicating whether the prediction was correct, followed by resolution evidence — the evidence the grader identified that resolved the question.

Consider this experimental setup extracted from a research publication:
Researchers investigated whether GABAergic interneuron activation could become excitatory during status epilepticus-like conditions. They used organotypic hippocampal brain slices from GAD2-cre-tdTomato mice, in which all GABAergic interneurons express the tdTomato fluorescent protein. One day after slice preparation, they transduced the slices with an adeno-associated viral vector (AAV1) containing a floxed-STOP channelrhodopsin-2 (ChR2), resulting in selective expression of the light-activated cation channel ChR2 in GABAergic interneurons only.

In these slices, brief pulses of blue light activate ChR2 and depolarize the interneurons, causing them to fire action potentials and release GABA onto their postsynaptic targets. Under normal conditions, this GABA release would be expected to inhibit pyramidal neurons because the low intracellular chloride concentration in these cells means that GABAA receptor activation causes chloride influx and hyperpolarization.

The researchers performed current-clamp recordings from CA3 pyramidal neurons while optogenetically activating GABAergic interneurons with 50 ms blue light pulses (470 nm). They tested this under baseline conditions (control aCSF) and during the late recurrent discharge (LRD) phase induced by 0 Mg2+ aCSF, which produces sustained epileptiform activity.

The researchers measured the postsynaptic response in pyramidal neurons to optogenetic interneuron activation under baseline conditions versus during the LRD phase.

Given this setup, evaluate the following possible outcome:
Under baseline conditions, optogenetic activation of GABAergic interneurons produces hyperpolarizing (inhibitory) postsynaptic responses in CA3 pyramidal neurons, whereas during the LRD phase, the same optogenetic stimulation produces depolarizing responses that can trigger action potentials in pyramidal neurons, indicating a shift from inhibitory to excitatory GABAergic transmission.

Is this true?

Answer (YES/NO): YES